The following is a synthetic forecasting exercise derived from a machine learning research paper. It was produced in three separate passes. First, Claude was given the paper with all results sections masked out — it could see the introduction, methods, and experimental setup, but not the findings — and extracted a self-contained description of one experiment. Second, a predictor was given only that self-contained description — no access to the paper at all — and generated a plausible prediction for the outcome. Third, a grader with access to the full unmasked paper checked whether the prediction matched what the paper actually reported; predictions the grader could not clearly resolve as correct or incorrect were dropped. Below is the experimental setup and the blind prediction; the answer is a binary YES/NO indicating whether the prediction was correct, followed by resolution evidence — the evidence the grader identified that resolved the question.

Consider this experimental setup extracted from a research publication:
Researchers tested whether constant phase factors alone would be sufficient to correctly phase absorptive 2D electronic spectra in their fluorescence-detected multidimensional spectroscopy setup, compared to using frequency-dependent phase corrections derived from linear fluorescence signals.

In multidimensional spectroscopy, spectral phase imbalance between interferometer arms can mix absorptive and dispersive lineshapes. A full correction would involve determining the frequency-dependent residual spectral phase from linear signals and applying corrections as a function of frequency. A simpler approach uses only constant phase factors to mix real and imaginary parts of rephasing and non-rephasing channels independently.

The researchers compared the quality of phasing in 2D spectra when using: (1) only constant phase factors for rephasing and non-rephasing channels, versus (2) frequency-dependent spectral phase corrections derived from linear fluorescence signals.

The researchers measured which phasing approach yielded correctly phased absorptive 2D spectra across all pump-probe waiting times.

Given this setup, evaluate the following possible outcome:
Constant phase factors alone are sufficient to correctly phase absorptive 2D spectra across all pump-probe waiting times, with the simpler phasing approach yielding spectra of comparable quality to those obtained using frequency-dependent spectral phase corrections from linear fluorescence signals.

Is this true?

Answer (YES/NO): NO